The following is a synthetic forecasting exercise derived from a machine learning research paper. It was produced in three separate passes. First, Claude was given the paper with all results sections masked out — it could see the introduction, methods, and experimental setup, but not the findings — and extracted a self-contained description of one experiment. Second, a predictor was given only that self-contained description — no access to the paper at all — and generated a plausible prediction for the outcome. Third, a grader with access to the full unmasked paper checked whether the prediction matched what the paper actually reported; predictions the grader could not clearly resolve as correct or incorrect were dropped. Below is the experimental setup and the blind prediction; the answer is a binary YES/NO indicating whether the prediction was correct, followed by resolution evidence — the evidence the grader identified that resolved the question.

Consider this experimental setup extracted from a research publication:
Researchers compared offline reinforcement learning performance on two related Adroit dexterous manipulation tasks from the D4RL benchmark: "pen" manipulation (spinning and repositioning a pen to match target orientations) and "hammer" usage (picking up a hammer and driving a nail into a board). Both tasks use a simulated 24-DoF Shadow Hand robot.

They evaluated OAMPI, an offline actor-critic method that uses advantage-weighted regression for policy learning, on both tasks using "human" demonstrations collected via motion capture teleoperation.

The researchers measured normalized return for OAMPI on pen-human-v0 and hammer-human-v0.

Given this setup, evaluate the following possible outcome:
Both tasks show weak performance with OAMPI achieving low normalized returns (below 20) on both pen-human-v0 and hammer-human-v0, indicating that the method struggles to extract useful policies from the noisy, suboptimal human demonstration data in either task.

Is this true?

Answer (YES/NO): NO